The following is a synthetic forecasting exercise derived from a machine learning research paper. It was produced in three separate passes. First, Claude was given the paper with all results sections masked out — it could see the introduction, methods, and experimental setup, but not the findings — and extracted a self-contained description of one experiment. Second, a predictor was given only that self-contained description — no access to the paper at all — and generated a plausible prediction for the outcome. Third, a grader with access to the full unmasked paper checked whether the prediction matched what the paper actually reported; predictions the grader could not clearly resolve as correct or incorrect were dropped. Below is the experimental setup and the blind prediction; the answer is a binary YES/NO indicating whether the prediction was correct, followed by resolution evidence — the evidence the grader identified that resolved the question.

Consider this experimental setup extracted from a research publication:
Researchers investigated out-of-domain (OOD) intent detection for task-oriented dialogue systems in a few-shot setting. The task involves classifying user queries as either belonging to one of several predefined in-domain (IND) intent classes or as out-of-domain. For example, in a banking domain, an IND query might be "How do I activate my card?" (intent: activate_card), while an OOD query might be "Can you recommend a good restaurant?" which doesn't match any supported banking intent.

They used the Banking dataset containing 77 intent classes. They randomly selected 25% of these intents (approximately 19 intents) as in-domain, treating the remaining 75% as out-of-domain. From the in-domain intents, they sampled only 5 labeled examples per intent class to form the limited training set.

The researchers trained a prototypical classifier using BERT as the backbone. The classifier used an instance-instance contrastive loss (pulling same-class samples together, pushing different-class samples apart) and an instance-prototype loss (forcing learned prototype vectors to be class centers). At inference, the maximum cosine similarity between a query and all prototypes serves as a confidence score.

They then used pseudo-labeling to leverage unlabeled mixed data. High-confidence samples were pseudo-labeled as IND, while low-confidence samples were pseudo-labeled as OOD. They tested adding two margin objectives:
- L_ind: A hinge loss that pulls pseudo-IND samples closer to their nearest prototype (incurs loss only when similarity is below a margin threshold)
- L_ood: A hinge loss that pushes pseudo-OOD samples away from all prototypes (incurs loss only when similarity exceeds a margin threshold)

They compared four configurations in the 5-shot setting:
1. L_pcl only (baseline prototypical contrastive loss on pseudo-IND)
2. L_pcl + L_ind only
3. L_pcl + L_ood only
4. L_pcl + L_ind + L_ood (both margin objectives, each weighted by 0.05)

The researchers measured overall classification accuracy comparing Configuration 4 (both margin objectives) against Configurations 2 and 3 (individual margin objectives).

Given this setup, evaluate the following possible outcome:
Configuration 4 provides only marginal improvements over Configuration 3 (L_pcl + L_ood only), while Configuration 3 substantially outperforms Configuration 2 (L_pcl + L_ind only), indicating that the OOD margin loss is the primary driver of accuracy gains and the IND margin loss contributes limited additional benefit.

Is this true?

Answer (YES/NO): NO